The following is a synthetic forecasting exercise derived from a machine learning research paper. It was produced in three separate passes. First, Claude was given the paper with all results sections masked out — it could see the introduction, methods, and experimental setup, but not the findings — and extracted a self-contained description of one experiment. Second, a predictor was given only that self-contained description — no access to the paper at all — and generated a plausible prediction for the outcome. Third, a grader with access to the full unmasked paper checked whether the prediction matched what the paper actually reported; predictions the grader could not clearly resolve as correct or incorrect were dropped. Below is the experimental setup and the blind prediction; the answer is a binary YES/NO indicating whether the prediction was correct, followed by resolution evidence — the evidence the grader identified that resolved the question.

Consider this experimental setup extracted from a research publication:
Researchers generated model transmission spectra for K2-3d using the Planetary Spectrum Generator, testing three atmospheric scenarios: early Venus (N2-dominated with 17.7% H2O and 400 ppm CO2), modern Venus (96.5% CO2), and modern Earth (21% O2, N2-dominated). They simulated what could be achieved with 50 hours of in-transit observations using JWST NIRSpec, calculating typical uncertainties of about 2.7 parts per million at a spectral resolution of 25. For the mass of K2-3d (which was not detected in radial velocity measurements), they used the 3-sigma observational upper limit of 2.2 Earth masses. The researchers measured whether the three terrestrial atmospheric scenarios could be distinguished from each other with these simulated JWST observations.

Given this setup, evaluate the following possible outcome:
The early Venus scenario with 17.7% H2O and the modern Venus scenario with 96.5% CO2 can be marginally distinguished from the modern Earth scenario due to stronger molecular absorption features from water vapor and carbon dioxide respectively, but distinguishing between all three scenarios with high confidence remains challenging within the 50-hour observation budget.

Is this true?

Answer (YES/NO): NO